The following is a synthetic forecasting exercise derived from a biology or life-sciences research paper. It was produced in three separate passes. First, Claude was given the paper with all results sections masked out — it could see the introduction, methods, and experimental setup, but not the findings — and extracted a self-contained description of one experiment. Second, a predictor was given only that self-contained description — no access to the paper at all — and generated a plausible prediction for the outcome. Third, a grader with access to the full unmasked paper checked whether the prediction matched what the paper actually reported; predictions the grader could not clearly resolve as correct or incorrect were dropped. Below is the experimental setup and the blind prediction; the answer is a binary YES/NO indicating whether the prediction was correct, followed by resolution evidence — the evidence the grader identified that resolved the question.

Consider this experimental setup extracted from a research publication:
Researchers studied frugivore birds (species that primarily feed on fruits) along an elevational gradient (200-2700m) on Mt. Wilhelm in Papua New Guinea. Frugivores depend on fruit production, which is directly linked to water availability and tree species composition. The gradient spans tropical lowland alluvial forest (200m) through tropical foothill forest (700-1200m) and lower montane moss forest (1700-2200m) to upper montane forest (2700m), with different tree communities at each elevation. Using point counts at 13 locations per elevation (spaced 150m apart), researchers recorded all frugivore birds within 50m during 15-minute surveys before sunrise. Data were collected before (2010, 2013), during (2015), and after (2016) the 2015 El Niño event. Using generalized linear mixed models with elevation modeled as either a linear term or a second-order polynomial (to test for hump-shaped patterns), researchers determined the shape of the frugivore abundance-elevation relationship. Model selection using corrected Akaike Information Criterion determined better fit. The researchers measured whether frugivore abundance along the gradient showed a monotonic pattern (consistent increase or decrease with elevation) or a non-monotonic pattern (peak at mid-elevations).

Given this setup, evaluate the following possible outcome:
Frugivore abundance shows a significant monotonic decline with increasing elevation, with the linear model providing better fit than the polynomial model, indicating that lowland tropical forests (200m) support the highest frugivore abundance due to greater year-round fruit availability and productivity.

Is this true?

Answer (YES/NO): NO